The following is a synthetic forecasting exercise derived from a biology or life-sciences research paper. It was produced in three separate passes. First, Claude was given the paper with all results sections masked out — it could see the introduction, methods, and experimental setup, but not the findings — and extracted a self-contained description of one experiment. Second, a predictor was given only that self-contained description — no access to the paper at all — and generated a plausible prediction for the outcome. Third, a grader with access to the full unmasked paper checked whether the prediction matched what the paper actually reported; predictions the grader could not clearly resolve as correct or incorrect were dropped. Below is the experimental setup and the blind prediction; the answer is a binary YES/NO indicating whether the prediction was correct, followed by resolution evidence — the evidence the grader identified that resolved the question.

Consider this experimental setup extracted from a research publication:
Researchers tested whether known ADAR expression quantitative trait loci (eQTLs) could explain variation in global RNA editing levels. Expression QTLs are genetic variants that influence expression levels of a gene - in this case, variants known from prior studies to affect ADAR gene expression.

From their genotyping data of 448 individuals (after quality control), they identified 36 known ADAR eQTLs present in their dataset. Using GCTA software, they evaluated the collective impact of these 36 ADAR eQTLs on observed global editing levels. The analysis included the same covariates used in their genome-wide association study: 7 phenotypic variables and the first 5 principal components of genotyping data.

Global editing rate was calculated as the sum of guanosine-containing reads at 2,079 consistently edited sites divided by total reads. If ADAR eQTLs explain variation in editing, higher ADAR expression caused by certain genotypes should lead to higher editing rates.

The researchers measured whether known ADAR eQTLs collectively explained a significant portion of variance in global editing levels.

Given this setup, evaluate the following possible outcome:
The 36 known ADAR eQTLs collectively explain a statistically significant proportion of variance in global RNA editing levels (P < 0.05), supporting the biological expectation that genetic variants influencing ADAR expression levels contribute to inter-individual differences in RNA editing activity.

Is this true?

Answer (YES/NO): YES